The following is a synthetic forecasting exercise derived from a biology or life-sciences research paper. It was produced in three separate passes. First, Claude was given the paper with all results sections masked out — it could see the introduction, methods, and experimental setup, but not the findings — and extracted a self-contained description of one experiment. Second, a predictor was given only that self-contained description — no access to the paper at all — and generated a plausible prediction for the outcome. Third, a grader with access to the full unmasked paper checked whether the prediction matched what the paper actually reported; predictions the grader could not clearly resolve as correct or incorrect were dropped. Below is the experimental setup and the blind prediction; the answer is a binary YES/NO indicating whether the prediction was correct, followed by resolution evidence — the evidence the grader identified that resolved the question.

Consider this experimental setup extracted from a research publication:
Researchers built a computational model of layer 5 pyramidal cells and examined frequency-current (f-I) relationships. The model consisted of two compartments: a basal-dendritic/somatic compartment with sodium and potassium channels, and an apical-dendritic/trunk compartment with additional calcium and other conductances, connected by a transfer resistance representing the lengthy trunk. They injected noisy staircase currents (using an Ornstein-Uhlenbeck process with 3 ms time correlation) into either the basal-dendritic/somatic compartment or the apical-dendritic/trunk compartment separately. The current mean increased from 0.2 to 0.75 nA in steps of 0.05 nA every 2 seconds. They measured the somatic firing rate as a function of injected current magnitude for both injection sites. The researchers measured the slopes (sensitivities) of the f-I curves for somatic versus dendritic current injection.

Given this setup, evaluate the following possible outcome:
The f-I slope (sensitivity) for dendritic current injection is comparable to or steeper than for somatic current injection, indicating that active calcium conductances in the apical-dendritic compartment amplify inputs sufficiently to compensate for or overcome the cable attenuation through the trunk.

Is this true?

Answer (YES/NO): YES